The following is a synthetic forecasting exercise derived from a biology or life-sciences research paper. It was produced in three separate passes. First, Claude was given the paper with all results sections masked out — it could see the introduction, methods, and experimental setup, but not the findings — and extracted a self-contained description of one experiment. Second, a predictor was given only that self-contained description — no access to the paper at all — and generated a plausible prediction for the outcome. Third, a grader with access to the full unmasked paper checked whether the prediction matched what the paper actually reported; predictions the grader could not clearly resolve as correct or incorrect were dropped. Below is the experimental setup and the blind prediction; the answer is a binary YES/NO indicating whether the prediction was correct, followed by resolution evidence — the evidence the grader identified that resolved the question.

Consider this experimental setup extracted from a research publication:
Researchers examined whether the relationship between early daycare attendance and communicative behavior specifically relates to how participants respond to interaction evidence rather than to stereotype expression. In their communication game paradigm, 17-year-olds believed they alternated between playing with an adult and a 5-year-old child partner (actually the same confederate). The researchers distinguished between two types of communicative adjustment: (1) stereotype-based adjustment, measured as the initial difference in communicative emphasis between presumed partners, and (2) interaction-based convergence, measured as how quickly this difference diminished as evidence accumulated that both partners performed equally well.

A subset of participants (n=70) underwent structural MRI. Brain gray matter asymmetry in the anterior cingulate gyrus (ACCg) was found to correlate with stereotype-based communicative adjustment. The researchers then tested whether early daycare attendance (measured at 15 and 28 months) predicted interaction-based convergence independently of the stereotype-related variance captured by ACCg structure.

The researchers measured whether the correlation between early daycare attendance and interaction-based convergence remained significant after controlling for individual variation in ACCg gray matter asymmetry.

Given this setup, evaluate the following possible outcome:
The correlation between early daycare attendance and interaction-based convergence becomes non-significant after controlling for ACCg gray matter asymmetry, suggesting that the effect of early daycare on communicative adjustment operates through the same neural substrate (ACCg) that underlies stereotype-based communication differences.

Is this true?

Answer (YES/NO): NO